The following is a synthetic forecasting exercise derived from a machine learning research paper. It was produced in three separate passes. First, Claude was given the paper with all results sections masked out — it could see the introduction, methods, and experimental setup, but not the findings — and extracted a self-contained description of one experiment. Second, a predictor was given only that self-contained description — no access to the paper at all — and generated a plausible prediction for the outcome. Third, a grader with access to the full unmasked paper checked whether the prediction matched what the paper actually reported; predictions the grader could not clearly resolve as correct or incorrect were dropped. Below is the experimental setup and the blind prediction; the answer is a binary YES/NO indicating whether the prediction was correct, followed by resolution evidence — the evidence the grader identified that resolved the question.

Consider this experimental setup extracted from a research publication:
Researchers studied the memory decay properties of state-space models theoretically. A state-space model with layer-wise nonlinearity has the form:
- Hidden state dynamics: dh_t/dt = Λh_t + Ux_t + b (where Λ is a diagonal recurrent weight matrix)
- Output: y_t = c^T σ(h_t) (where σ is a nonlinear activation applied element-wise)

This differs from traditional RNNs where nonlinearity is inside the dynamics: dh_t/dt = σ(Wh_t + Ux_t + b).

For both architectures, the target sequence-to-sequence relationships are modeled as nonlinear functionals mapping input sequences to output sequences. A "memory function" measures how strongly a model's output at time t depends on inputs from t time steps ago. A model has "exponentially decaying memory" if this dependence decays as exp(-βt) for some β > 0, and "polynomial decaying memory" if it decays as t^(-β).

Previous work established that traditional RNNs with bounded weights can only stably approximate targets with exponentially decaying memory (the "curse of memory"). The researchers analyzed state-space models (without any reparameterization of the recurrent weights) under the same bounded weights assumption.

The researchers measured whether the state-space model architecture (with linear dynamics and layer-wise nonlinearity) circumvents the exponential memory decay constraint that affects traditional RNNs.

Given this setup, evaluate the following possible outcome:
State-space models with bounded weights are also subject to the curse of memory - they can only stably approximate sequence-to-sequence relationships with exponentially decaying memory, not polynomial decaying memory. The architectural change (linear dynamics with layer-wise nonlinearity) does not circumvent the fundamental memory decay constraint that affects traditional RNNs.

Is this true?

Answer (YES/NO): YES